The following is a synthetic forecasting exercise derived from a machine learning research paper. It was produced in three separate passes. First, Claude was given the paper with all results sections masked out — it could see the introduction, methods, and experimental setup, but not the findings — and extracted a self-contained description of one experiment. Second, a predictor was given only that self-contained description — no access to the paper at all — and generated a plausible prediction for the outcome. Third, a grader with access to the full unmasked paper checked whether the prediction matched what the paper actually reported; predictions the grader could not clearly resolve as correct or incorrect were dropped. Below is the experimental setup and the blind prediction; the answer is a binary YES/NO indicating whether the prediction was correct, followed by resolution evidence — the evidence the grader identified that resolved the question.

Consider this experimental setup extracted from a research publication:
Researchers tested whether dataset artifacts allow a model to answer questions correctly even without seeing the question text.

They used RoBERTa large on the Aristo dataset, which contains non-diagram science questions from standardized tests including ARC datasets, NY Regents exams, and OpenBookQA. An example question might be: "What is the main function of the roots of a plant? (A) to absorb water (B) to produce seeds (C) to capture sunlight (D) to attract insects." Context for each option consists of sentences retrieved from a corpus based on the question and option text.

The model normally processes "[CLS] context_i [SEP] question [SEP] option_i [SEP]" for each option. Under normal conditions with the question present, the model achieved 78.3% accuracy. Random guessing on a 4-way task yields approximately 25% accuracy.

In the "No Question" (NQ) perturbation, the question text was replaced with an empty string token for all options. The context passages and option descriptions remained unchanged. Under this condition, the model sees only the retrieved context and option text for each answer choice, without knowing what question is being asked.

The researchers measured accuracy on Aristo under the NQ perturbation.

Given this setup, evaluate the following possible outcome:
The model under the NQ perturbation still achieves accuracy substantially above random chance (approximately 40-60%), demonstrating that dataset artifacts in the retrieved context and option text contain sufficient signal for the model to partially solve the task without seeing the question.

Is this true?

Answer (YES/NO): YES